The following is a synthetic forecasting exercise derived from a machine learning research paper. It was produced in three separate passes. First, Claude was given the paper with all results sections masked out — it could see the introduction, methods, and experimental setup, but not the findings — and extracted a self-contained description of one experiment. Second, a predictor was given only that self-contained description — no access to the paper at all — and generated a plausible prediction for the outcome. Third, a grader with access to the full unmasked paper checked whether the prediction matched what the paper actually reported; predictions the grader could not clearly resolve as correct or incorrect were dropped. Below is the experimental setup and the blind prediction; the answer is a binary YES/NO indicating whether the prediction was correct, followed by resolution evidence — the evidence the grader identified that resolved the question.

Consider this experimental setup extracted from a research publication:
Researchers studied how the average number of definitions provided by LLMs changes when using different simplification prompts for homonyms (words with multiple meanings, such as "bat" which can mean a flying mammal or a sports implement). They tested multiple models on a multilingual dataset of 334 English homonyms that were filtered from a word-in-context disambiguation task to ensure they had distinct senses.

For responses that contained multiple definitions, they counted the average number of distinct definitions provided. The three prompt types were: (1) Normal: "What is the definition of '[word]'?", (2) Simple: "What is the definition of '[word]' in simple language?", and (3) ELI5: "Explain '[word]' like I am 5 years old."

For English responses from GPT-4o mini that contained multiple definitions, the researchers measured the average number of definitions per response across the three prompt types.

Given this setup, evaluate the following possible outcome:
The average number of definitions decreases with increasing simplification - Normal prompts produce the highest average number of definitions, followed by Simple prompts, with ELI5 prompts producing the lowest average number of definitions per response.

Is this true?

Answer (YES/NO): YES